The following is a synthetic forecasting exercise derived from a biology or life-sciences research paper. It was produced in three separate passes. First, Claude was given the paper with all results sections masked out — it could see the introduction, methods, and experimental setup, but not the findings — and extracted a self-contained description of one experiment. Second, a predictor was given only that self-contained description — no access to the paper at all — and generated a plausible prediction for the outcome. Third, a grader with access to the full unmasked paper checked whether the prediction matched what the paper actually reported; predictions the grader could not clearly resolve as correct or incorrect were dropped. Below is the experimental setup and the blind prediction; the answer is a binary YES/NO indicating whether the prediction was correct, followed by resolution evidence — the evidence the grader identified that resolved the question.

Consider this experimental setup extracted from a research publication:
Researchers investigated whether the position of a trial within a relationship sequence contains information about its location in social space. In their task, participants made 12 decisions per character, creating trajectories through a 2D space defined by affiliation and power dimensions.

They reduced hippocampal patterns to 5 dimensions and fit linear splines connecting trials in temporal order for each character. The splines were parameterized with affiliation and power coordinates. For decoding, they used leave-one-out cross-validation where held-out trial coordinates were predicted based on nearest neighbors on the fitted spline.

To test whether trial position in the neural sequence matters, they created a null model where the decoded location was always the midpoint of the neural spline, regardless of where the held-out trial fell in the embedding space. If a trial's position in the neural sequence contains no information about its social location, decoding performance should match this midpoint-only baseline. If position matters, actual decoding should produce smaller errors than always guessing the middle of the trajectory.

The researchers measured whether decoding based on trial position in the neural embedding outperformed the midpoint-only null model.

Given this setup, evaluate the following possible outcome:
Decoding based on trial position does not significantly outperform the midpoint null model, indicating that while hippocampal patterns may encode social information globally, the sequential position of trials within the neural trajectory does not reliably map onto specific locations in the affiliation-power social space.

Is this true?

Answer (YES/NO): NO